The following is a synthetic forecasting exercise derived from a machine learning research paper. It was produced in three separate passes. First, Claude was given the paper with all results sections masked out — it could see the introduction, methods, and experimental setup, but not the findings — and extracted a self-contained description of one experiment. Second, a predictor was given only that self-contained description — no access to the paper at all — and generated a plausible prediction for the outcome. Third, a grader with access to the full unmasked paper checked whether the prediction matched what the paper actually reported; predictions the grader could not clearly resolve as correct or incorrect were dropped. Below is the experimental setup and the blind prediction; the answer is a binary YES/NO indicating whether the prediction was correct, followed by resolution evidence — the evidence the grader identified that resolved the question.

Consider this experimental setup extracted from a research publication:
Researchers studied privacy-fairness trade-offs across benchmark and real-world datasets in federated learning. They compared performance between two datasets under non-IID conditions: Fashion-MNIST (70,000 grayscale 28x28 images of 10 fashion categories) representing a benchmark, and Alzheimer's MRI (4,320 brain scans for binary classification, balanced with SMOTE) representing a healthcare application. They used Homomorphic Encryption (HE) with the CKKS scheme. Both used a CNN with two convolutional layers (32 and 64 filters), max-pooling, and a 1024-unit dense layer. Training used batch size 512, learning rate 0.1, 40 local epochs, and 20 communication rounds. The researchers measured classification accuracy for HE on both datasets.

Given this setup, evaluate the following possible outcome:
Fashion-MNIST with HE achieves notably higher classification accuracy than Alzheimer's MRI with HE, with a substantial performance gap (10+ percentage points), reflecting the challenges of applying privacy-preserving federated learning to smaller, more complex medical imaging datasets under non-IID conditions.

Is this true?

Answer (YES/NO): NO